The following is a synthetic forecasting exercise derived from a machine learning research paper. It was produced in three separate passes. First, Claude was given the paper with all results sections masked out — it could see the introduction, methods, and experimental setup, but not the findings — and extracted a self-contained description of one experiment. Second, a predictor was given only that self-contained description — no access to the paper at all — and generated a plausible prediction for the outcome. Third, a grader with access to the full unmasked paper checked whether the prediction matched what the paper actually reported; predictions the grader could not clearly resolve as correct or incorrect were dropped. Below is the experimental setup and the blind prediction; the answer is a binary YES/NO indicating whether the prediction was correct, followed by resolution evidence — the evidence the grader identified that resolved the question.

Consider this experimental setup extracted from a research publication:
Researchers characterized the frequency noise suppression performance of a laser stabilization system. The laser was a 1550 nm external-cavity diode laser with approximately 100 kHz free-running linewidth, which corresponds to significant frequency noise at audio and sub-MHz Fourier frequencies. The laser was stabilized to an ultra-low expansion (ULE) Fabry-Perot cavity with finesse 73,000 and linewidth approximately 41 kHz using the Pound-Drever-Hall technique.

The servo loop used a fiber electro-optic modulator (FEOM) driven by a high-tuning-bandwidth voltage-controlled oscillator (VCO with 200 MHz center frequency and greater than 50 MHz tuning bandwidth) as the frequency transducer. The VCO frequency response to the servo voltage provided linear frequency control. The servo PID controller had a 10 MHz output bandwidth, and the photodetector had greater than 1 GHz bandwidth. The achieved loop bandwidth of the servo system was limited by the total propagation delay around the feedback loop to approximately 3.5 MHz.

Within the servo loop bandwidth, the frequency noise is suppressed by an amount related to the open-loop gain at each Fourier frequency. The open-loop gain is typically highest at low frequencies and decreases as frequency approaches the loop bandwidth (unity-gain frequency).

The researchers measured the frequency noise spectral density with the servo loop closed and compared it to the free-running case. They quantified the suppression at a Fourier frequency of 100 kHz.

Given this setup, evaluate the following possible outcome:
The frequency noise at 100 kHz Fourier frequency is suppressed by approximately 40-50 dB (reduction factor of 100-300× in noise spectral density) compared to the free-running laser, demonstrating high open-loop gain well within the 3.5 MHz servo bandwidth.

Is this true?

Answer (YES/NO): NO